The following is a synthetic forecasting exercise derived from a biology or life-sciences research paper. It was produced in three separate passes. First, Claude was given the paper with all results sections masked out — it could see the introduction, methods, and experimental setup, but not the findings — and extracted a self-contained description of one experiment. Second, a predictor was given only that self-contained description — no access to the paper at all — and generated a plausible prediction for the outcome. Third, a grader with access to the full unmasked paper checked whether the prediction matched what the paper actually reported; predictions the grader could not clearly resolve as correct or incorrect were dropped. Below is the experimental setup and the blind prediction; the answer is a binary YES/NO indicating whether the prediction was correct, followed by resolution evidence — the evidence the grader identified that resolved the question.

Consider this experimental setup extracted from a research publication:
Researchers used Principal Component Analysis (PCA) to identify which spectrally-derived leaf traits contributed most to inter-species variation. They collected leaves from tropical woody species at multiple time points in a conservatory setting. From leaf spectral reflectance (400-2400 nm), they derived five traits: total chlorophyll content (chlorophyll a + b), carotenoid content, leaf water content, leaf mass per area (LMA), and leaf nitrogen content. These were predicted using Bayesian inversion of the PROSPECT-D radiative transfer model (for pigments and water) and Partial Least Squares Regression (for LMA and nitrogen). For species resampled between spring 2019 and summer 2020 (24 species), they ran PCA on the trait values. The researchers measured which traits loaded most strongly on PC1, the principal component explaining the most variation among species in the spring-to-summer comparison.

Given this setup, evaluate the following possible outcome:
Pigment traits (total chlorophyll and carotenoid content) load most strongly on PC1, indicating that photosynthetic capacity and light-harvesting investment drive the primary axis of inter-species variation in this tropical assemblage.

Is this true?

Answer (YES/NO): NO